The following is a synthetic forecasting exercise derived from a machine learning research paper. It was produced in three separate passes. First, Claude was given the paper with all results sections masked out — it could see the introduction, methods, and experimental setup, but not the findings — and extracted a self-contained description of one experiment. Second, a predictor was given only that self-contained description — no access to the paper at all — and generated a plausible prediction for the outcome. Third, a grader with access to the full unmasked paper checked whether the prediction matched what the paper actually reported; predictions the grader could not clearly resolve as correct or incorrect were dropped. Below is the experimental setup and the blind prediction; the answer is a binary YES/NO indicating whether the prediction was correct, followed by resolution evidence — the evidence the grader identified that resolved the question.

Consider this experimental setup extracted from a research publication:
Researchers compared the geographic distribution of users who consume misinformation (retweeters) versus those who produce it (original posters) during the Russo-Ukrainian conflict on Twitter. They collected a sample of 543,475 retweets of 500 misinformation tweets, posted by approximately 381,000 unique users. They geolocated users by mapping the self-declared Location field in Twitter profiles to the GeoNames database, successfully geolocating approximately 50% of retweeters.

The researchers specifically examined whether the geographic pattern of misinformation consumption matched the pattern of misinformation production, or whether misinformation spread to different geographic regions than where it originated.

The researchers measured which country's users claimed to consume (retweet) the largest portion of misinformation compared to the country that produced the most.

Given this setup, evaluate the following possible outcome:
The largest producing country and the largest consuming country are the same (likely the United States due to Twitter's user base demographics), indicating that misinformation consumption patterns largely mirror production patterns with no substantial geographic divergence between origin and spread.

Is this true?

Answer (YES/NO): NO